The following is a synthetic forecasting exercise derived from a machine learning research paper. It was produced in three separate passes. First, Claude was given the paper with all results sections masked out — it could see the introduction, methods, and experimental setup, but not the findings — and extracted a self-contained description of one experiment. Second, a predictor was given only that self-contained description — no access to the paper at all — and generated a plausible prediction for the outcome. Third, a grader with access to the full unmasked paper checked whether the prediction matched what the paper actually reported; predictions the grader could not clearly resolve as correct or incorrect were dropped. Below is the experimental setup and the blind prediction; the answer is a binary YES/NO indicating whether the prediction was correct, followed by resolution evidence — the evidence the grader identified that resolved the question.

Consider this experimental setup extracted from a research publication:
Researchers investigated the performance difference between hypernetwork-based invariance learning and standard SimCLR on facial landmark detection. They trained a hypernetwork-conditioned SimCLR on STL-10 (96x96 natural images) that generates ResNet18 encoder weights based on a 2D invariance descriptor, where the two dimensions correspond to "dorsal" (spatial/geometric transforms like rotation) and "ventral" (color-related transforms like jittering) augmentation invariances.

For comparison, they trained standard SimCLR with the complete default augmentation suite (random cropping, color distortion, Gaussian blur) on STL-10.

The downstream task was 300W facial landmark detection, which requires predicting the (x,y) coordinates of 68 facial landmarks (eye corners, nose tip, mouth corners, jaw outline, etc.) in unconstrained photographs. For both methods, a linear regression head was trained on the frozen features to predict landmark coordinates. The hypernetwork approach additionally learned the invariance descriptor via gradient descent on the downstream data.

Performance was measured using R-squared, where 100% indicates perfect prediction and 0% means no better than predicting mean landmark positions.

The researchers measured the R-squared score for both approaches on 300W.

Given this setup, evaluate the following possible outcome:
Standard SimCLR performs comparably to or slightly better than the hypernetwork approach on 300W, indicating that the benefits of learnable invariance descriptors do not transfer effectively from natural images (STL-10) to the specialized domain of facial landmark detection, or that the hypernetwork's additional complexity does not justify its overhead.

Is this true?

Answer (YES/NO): NO